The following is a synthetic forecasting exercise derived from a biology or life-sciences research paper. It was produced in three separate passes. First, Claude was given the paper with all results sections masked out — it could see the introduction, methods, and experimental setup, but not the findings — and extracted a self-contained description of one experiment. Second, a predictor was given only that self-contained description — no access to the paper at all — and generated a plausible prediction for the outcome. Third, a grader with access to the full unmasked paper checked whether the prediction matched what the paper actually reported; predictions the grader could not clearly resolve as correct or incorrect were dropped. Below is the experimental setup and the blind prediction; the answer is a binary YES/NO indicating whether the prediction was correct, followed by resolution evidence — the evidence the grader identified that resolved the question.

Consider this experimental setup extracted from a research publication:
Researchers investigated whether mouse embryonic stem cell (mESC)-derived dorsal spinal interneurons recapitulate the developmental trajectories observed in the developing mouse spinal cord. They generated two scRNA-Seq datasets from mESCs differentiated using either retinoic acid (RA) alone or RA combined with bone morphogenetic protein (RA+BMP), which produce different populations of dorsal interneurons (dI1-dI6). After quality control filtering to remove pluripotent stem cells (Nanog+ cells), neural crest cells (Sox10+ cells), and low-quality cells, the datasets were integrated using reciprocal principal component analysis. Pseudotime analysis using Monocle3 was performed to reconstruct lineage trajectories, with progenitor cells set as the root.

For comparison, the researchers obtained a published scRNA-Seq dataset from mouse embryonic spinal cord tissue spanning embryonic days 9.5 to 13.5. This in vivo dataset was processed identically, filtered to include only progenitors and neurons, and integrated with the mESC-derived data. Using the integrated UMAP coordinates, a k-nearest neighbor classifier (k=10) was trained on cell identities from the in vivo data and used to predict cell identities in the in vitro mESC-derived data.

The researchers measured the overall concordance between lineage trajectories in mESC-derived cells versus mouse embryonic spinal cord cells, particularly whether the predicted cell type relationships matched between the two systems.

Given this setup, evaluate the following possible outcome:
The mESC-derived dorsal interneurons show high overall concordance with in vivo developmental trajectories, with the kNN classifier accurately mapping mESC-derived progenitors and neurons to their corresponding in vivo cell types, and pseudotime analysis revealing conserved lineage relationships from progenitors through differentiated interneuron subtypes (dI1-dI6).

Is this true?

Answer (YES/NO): NO